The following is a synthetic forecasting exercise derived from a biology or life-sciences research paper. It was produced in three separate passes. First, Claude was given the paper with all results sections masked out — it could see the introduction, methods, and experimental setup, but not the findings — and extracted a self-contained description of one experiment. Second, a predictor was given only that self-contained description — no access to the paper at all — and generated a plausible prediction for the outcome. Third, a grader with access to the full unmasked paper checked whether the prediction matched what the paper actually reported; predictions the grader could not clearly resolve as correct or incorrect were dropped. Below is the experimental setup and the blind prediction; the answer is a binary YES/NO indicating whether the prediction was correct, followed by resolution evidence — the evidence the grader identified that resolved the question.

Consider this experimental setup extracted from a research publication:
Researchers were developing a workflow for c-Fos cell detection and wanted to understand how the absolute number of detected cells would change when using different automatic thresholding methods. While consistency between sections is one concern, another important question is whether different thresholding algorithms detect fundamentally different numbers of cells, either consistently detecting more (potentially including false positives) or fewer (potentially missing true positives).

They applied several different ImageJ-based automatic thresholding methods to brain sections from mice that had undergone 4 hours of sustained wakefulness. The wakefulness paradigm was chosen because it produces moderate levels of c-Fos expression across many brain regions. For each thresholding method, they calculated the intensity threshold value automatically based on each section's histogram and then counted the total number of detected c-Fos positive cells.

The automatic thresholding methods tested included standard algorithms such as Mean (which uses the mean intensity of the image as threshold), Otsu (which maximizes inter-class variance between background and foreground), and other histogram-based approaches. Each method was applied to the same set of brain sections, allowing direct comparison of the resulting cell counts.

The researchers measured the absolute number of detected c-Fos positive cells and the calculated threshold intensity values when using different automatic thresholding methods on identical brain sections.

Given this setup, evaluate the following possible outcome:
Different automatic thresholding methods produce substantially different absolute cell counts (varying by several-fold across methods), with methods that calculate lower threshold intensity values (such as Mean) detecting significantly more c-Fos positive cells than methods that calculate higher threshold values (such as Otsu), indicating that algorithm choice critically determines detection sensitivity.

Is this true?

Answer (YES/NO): YES